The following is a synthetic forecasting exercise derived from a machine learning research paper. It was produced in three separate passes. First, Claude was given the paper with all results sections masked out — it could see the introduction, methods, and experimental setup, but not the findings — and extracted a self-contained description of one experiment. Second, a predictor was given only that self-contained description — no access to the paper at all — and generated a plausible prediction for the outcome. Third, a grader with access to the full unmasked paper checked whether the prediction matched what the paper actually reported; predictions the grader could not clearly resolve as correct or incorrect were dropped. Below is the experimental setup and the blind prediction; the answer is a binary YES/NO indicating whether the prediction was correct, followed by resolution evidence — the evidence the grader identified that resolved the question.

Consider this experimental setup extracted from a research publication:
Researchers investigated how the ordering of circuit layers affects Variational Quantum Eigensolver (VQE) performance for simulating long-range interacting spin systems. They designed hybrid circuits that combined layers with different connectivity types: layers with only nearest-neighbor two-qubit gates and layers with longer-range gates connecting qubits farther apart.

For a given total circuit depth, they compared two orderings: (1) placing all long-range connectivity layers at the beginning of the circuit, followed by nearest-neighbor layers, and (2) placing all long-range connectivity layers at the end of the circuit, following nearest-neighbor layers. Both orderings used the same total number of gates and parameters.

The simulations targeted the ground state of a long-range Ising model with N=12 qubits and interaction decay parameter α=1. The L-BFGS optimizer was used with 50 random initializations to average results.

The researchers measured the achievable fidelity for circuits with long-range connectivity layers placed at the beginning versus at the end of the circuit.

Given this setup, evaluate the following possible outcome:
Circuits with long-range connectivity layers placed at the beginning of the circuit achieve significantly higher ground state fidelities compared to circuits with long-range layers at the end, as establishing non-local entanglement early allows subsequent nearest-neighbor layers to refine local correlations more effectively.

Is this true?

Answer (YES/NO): YES